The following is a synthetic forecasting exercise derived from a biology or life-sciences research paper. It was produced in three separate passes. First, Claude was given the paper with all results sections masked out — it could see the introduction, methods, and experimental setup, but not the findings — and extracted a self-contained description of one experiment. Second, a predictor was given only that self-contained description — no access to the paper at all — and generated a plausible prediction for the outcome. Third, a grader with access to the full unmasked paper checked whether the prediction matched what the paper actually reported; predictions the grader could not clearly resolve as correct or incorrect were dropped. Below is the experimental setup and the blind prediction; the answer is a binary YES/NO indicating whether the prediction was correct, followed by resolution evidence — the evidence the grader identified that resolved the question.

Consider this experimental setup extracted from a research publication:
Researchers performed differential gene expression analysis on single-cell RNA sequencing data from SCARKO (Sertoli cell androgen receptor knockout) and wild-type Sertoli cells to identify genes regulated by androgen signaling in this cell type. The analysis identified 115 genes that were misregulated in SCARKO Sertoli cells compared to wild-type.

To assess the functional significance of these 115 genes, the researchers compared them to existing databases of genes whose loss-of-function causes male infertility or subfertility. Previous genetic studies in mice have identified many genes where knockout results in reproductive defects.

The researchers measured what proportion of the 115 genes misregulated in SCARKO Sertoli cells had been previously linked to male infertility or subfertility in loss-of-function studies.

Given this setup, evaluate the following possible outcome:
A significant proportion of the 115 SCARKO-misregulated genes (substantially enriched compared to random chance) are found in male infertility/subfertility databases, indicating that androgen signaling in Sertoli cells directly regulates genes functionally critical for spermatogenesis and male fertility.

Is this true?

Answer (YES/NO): NO